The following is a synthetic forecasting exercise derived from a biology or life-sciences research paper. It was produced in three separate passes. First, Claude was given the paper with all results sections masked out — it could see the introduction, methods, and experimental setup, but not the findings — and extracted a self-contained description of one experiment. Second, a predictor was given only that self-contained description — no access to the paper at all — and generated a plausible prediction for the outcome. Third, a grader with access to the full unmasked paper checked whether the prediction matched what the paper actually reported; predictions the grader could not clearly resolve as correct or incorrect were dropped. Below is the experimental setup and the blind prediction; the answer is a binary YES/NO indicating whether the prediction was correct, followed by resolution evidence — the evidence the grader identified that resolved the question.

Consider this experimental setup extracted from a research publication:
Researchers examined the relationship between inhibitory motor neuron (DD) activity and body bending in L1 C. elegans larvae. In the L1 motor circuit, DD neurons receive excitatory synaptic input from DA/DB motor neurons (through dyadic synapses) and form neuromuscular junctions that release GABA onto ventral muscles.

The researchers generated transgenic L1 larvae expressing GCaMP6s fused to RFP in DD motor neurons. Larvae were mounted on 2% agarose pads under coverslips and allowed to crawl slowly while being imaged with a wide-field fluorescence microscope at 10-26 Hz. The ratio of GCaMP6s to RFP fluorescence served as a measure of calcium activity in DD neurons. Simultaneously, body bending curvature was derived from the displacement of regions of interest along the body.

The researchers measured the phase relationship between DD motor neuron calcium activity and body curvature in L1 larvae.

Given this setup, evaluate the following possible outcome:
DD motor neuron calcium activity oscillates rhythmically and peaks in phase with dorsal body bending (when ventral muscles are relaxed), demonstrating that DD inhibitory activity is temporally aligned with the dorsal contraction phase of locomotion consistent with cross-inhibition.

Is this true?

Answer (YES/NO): YES